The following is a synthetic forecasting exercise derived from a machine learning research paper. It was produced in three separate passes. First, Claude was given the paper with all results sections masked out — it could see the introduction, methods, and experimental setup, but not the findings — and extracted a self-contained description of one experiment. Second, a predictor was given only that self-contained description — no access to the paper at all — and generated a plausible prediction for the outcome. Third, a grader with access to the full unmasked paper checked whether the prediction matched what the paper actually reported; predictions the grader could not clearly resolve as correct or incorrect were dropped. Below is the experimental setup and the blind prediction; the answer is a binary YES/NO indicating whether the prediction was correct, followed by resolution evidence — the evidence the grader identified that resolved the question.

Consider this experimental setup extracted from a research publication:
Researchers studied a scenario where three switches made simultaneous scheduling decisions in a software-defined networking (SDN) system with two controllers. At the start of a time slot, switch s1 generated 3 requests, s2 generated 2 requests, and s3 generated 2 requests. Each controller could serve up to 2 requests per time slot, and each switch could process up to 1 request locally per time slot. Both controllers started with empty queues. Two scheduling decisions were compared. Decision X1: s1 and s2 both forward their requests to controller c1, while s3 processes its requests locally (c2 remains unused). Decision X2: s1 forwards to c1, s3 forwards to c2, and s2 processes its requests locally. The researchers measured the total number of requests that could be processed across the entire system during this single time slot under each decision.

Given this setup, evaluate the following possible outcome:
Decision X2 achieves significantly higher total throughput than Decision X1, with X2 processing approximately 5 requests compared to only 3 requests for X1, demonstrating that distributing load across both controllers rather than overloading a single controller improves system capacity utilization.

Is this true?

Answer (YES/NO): YES